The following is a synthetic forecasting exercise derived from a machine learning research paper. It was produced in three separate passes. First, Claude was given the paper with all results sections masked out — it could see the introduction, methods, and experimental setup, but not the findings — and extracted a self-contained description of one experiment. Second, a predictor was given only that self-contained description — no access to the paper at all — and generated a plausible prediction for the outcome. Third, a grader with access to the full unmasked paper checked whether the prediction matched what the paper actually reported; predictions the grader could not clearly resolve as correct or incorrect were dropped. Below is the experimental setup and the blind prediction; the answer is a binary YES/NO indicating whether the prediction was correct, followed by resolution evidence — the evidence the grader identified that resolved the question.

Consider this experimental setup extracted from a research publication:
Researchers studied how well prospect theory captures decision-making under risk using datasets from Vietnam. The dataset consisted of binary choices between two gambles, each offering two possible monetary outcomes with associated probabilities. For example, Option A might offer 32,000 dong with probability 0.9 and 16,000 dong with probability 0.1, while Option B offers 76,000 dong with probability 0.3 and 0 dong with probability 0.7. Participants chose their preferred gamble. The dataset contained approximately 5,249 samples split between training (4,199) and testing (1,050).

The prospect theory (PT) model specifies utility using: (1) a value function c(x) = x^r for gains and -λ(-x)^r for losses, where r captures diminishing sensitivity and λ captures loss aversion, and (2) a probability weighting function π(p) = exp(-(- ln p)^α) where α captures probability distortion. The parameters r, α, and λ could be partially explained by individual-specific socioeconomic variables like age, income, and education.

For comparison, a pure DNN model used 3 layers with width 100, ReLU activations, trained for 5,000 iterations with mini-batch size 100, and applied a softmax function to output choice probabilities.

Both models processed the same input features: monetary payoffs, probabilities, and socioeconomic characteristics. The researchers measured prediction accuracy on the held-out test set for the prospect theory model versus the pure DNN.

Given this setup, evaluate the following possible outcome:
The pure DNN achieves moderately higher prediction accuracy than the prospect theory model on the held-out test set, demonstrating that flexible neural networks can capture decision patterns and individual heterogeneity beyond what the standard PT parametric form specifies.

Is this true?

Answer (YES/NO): NO